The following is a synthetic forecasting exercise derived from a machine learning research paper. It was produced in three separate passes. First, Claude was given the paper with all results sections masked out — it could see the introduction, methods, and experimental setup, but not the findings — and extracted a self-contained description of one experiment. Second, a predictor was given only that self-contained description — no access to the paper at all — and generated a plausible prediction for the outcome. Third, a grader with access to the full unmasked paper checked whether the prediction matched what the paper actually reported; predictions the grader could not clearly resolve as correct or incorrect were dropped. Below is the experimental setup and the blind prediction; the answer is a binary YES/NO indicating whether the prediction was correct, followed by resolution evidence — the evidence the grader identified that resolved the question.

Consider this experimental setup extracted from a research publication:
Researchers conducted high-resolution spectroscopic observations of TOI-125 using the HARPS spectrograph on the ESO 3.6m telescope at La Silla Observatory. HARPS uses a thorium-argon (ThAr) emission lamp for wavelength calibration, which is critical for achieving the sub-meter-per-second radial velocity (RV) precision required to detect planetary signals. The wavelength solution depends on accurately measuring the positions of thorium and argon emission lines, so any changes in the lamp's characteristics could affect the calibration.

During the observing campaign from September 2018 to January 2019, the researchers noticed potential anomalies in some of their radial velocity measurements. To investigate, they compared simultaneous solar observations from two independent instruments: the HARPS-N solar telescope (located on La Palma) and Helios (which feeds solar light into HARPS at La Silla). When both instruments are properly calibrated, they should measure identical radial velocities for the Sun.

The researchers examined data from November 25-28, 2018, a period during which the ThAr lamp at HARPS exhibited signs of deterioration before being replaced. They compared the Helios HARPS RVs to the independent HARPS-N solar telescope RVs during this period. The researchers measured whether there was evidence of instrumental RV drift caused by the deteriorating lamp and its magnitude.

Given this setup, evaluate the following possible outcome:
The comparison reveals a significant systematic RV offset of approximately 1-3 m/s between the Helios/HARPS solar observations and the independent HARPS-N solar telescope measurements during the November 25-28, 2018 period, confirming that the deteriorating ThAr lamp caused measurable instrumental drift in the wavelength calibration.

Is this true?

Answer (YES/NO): YES